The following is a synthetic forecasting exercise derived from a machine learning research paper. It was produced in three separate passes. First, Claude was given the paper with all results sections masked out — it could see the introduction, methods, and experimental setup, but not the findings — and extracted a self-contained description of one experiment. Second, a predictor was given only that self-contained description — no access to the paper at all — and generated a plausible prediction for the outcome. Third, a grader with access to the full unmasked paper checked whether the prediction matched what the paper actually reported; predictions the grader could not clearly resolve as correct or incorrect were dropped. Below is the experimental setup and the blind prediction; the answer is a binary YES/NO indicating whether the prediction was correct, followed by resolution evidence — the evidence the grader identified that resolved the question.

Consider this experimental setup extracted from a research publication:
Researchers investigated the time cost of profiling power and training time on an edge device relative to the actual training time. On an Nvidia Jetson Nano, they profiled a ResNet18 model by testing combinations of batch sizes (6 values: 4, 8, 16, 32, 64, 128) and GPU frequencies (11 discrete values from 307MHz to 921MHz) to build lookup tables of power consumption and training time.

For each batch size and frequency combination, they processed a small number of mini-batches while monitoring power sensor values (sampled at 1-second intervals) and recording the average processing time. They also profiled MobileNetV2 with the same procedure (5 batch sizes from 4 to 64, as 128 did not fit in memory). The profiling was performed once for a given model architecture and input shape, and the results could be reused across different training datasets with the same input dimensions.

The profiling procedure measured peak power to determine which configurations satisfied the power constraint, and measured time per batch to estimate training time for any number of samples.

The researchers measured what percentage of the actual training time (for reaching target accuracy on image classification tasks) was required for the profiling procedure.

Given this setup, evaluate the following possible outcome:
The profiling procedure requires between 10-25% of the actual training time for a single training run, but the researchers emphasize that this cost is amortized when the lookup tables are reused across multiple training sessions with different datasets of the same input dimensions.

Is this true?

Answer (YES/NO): NO